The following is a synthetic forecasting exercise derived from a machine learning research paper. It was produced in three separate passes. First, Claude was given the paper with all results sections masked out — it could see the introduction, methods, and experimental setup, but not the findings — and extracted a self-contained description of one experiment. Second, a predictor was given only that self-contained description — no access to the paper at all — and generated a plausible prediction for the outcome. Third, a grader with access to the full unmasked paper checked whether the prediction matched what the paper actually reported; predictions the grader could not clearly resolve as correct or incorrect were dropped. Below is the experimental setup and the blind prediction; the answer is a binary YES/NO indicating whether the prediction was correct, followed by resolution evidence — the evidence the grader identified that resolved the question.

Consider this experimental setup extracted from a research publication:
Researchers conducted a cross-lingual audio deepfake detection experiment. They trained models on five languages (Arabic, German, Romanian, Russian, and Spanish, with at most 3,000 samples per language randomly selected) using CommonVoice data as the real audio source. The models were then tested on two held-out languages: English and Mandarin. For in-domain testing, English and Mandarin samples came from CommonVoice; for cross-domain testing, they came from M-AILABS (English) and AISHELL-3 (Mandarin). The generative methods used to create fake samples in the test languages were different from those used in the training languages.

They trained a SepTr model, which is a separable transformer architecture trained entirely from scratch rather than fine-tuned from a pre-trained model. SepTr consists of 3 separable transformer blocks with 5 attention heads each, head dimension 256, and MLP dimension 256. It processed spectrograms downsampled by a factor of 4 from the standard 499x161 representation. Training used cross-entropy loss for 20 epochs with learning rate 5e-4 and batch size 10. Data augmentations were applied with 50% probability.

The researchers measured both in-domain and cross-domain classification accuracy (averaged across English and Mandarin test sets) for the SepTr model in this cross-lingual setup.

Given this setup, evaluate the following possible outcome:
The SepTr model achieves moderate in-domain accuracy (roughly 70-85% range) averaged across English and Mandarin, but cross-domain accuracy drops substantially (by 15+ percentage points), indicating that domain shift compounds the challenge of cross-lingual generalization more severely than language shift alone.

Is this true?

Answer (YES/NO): NO